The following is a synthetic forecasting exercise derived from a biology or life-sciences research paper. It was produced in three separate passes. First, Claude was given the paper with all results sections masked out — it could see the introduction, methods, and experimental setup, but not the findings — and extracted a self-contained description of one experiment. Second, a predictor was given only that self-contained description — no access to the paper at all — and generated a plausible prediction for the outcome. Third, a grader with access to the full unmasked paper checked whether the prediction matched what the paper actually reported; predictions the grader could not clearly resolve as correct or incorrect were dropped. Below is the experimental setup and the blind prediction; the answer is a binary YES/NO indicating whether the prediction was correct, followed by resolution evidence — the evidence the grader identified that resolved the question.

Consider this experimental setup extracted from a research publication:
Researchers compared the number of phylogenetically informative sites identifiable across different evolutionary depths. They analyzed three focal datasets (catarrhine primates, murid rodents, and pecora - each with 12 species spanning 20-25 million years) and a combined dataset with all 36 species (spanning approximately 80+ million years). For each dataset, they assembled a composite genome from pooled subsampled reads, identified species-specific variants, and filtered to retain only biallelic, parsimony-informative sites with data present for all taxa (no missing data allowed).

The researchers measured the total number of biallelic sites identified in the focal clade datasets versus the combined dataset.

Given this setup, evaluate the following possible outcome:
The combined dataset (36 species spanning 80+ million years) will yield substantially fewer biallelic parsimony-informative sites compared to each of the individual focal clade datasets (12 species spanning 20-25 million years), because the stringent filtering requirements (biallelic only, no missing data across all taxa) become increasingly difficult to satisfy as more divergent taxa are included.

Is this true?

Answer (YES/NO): YES